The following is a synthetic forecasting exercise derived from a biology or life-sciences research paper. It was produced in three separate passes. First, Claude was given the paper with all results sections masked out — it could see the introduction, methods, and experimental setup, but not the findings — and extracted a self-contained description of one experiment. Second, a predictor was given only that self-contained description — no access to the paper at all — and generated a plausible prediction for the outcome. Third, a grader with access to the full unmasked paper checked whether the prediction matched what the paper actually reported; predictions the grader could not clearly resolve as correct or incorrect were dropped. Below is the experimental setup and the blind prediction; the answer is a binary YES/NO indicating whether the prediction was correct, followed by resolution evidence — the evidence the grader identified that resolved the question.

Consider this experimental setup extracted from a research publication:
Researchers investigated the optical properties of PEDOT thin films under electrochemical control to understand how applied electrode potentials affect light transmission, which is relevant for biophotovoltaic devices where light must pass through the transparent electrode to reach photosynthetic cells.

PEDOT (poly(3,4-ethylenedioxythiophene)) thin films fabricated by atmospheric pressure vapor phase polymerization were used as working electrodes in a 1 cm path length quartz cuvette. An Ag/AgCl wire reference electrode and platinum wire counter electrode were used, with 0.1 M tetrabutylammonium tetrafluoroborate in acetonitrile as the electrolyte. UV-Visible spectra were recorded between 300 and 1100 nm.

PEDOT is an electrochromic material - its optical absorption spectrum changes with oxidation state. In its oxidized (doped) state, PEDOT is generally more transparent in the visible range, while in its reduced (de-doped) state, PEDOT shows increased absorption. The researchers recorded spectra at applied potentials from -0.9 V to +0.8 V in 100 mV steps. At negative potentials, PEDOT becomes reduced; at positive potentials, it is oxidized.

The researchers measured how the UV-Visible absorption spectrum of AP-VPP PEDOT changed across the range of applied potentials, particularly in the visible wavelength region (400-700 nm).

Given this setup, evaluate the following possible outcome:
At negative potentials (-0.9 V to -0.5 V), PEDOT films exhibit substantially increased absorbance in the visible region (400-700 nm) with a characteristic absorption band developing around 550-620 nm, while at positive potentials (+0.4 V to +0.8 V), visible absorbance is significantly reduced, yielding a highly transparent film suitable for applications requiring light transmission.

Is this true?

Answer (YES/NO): YES